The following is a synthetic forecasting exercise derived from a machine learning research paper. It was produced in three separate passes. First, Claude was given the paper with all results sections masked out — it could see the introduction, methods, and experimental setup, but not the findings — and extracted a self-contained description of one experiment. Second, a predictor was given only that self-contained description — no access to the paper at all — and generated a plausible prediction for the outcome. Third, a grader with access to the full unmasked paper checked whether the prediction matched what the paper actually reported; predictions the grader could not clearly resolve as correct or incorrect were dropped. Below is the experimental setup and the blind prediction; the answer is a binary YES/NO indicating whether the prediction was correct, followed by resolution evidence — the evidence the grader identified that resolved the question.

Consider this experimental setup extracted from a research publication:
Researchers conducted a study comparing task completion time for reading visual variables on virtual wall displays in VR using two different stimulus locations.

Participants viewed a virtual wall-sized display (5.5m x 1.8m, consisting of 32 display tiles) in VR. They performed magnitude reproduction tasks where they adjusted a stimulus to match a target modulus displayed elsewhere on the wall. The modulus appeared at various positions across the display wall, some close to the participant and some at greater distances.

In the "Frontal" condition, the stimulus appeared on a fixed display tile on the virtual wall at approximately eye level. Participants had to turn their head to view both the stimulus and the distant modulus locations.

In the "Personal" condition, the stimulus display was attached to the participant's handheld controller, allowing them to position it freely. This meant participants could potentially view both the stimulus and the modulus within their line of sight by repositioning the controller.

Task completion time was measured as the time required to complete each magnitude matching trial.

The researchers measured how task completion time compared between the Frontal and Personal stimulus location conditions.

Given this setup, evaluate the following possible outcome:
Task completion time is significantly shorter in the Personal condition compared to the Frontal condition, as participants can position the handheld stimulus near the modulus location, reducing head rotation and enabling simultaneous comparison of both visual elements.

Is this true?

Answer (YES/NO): YES